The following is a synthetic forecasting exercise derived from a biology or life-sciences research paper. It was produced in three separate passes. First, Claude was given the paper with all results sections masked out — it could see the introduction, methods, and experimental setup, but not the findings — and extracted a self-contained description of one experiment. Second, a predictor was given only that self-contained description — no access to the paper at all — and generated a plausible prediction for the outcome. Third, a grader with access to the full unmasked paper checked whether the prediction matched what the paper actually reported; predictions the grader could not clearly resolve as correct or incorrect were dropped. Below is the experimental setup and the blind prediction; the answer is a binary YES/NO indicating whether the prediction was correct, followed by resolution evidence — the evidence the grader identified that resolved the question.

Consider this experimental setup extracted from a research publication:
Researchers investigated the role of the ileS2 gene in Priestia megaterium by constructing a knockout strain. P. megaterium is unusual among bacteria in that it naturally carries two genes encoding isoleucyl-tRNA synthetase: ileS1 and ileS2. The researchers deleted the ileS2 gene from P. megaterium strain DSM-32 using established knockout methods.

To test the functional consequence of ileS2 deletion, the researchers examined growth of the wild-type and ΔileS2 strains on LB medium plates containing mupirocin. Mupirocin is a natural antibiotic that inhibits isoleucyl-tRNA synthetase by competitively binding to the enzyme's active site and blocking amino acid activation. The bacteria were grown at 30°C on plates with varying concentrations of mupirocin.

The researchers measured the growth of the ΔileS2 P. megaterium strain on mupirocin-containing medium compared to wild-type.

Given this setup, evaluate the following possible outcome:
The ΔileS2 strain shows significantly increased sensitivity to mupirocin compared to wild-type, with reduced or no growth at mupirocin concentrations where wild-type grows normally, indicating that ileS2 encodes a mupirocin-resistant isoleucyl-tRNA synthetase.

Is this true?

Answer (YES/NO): YES